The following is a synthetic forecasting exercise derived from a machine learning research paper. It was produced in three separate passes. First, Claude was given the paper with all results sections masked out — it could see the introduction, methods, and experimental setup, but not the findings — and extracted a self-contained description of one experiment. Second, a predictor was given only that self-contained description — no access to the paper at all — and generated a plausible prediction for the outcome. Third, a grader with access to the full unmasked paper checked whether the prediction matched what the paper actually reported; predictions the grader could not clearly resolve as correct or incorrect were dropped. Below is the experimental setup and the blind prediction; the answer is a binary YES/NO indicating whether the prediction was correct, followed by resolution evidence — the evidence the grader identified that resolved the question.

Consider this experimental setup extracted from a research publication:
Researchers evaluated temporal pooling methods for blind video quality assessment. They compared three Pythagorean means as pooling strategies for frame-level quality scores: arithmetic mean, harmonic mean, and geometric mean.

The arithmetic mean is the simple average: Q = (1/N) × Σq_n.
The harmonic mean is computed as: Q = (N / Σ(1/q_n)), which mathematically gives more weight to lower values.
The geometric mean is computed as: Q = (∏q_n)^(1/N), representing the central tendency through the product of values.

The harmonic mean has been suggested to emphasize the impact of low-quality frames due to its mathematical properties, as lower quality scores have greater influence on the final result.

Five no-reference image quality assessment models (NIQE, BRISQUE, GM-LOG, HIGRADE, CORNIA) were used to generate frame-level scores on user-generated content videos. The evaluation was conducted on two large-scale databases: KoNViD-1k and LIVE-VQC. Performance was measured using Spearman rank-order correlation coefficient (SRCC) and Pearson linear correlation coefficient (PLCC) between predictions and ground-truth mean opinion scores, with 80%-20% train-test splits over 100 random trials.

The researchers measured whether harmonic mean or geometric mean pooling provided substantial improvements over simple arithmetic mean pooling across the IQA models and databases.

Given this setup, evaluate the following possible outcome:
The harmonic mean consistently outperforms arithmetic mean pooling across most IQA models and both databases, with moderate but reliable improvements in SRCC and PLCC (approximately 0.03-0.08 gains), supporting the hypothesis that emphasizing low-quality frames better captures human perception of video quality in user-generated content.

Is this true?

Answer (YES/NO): NO